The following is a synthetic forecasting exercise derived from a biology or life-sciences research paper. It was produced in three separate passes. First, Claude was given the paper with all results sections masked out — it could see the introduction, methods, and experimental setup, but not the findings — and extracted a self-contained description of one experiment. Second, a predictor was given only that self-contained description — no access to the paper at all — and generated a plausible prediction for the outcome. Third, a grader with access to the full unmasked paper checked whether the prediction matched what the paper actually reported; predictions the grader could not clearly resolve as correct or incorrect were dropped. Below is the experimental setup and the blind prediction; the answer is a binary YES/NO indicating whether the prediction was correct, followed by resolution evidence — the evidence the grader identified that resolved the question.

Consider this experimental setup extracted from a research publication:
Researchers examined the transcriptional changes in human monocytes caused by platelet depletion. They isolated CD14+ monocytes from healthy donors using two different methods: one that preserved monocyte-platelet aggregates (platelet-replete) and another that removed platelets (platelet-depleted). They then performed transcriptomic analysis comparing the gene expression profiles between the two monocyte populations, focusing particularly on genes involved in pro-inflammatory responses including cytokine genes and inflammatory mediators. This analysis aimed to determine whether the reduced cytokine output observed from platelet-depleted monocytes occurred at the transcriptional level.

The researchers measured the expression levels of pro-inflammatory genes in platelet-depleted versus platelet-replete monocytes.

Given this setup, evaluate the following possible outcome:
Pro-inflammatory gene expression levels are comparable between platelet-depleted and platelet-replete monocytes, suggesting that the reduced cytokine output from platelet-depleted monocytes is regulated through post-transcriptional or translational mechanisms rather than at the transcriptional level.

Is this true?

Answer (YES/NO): NO